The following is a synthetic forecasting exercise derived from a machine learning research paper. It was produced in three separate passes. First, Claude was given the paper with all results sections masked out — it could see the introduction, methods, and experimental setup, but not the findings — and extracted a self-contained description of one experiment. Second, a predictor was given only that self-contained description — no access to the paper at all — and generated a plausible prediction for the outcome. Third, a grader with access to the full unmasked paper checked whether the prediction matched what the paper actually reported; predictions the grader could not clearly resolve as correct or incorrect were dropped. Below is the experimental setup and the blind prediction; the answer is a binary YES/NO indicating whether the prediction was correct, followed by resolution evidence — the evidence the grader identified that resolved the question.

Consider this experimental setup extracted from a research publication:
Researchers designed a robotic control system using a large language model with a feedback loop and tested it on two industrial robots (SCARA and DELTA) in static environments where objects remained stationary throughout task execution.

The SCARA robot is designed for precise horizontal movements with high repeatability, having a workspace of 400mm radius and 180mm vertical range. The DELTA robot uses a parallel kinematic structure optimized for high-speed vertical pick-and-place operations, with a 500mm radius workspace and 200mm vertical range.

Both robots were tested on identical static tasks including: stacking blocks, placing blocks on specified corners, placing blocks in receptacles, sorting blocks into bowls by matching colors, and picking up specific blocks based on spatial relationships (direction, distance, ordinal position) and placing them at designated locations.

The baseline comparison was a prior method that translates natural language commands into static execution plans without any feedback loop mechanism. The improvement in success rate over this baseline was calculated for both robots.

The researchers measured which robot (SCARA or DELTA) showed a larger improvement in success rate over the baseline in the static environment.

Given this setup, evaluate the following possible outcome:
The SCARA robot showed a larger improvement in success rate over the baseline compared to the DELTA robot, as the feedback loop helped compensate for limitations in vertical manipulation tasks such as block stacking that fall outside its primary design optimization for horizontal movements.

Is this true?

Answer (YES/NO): NO